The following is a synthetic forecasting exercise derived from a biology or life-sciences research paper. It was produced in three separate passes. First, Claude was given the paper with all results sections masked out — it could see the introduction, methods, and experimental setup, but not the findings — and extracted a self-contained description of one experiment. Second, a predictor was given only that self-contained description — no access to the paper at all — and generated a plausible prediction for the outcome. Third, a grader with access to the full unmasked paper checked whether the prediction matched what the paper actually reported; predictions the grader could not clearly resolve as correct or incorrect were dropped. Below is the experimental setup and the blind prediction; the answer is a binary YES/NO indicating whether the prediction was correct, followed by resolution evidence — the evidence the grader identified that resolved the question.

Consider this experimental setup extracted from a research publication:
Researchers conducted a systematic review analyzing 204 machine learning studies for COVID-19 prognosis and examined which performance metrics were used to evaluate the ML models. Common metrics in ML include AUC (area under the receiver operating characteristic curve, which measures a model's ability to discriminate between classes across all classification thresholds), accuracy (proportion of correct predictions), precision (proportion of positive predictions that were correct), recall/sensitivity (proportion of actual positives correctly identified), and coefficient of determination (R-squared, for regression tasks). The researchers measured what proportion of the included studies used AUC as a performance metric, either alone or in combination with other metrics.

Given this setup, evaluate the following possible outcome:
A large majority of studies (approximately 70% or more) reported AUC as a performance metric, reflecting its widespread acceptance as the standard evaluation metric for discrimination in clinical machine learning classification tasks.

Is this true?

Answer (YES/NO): YES